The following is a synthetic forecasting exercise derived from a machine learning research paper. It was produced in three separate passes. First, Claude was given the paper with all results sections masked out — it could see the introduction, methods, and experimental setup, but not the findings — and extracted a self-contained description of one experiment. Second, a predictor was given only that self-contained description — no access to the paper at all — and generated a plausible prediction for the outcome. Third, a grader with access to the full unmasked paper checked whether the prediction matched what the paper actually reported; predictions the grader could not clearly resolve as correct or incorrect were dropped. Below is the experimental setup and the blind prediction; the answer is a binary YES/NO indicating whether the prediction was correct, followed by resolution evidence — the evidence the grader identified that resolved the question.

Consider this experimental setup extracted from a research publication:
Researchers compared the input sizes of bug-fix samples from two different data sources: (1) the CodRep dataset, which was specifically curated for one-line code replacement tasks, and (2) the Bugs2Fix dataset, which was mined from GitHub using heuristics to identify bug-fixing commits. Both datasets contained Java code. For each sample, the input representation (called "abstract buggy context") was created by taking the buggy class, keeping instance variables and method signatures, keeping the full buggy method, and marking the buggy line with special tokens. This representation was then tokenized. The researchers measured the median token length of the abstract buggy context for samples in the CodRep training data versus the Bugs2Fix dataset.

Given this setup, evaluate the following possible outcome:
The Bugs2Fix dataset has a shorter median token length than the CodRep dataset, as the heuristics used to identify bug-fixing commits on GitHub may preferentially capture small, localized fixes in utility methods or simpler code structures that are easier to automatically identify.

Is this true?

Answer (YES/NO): YES